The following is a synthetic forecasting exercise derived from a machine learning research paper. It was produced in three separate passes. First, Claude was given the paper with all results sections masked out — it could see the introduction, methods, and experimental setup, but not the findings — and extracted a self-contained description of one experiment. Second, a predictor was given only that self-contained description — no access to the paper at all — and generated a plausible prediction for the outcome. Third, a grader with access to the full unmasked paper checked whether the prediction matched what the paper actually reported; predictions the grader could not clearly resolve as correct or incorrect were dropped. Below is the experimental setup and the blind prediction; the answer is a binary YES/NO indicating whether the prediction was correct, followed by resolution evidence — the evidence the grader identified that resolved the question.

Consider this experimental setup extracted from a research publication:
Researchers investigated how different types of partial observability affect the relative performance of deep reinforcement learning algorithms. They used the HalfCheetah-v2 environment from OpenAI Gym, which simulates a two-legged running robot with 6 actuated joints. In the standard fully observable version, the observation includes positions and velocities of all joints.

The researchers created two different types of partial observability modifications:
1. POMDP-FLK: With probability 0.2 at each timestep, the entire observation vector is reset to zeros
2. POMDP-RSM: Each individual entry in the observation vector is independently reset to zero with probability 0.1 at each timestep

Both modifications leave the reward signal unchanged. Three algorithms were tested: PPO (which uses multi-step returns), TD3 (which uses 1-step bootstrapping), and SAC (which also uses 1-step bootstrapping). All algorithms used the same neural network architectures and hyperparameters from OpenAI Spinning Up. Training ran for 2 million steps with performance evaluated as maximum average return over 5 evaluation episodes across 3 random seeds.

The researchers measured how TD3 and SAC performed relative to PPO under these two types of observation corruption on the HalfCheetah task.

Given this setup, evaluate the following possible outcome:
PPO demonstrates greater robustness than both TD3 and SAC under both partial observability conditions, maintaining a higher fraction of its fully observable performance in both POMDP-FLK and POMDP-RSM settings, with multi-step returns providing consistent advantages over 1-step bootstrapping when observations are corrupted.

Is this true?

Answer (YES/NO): NO